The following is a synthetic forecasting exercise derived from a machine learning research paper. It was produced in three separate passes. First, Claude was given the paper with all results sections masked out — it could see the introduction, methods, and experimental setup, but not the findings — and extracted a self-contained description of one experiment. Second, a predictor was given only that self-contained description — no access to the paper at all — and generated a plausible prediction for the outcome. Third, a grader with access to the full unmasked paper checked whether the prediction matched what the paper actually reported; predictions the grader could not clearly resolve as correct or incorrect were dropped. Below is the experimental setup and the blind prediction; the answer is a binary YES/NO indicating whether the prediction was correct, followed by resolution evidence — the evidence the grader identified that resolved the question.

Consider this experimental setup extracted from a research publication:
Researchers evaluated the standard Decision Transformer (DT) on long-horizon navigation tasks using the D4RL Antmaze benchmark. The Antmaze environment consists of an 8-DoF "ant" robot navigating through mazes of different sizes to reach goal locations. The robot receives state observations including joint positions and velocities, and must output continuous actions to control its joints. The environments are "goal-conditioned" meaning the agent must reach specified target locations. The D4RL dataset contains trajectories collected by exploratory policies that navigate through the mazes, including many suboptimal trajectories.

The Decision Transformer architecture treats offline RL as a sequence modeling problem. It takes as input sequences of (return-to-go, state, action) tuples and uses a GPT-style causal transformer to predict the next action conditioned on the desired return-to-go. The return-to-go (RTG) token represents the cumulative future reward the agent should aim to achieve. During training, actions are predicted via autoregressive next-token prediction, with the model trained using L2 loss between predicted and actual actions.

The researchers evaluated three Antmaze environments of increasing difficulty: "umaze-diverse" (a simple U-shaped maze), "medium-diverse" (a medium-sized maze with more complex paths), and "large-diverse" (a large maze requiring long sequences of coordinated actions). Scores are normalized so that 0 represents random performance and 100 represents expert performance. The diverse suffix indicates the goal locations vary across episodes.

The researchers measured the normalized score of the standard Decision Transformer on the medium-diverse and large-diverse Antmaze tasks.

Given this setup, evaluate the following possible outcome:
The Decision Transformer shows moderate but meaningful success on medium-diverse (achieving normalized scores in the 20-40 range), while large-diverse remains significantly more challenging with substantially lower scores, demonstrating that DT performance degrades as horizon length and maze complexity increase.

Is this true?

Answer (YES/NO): NO